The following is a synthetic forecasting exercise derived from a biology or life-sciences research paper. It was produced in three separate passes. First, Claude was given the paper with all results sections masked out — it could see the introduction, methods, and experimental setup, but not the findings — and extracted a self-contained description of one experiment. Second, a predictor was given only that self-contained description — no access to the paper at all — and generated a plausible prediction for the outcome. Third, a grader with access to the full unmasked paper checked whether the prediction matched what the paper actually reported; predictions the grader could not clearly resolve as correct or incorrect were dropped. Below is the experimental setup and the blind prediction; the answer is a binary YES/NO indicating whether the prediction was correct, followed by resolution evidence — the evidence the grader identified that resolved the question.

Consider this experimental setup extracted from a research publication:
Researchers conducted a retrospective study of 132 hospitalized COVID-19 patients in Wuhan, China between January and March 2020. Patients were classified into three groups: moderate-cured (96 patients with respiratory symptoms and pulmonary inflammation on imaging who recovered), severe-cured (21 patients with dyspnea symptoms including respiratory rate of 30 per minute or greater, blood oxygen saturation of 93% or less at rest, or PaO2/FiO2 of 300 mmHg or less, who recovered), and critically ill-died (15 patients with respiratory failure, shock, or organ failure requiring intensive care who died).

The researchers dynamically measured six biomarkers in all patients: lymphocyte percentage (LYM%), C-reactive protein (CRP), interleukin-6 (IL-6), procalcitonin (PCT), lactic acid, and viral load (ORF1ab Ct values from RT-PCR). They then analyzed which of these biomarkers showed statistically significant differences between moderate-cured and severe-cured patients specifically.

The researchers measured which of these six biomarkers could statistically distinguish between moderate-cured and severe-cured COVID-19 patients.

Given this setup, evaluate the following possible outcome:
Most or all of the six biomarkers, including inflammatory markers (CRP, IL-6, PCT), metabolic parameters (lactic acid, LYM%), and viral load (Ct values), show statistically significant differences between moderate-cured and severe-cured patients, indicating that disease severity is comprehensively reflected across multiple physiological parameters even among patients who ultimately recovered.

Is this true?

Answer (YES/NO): NO